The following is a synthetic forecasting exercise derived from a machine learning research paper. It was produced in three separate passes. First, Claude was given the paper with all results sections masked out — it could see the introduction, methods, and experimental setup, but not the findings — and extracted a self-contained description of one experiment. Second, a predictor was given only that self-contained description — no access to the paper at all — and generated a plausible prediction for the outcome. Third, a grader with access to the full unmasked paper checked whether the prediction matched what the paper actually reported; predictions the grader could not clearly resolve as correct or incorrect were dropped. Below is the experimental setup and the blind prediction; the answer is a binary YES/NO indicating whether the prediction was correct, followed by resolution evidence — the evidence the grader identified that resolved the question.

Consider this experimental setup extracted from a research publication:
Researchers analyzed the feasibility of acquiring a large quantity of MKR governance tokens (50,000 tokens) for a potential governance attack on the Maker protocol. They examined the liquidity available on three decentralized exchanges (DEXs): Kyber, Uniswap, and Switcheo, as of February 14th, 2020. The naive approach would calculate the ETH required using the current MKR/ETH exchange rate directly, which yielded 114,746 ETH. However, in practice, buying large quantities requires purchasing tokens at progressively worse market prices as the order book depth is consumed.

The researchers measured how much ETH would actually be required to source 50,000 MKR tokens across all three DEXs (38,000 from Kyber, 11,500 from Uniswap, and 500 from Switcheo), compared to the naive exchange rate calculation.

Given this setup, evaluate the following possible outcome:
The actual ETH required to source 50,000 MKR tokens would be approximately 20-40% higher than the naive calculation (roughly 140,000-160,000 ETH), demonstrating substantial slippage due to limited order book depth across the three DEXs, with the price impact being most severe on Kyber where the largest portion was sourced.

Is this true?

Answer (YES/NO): NO